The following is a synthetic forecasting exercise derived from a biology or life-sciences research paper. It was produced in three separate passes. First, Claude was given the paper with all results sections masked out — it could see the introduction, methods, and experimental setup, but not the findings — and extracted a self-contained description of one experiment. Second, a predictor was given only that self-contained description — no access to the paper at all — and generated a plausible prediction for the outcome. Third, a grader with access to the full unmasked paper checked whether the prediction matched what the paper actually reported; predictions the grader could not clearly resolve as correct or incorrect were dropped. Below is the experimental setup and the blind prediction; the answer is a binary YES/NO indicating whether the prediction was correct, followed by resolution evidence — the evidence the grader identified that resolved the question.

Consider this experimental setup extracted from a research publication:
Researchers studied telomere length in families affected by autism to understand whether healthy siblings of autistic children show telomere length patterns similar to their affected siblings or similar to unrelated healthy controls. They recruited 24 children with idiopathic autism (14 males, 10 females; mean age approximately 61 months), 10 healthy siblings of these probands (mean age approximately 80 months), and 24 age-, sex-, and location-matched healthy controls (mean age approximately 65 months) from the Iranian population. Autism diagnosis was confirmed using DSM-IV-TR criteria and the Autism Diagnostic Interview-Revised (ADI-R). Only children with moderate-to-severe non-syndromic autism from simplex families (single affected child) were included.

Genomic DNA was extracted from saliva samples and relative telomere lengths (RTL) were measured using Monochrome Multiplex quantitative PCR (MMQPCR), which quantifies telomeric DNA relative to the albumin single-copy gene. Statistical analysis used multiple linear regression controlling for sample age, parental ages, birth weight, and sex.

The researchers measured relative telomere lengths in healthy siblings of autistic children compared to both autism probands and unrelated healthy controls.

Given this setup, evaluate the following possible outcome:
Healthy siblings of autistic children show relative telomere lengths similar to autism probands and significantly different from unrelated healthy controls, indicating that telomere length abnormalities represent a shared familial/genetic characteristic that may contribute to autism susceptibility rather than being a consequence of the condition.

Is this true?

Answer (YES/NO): NO